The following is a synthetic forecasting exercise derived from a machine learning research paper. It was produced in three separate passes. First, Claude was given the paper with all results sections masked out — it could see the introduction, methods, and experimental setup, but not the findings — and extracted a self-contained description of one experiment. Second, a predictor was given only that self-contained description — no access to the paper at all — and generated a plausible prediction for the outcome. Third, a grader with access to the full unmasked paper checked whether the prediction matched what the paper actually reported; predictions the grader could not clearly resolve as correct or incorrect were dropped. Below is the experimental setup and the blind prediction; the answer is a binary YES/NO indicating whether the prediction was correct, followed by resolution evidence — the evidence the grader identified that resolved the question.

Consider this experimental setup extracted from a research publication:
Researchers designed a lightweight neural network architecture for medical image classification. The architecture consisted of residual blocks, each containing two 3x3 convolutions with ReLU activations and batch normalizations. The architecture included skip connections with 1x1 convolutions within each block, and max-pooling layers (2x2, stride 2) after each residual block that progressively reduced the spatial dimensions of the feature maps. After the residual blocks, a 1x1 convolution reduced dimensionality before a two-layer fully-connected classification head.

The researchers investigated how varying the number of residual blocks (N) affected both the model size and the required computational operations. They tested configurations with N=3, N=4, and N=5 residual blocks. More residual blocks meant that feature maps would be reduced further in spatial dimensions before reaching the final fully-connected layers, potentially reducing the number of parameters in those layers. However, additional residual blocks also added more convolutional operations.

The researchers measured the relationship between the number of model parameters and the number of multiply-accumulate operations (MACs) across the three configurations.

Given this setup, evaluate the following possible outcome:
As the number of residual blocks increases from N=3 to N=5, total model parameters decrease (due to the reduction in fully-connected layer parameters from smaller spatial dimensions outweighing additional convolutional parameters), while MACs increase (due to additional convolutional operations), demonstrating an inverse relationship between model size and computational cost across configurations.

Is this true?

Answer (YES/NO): NO